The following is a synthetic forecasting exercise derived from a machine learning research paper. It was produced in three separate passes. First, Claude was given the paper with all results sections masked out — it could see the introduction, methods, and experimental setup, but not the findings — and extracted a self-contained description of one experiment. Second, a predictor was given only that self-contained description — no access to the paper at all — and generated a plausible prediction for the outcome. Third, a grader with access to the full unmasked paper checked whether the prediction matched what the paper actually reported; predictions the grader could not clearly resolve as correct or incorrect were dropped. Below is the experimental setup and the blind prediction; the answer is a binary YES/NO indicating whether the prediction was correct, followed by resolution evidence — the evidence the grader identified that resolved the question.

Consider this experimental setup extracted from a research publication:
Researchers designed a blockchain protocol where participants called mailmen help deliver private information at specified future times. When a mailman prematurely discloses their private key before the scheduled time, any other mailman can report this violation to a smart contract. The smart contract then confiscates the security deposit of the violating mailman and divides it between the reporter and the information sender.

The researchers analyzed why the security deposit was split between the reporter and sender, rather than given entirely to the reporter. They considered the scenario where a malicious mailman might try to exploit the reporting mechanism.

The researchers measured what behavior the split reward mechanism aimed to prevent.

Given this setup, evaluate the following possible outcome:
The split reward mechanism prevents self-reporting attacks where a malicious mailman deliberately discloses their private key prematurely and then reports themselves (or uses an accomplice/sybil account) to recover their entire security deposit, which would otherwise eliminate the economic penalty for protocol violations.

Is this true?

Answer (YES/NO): YES